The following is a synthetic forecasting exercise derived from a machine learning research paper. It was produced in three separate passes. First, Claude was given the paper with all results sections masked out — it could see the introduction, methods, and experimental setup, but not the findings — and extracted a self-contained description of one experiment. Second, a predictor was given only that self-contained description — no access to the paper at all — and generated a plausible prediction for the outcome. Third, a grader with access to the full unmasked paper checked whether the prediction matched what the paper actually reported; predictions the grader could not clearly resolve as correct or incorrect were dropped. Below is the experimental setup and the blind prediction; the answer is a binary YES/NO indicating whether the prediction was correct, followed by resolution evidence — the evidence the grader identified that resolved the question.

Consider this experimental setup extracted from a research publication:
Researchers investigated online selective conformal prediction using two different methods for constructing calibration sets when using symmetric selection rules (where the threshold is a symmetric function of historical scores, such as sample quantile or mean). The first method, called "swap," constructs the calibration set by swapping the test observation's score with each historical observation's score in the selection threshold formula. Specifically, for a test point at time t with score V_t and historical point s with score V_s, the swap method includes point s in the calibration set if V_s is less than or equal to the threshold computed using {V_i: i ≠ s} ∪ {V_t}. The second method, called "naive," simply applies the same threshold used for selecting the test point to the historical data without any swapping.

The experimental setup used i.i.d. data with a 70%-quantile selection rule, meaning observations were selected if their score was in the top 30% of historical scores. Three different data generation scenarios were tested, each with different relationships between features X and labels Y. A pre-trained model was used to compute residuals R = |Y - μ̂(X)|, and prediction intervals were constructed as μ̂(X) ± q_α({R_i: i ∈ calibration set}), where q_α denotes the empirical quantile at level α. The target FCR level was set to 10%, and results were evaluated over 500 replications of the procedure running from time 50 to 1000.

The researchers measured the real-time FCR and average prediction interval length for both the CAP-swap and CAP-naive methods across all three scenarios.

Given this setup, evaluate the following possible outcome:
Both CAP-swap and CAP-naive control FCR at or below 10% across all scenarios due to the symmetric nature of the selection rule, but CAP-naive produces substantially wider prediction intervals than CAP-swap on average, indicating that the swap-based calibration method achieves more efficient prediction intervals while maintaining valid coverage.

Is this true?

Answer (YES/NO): NO